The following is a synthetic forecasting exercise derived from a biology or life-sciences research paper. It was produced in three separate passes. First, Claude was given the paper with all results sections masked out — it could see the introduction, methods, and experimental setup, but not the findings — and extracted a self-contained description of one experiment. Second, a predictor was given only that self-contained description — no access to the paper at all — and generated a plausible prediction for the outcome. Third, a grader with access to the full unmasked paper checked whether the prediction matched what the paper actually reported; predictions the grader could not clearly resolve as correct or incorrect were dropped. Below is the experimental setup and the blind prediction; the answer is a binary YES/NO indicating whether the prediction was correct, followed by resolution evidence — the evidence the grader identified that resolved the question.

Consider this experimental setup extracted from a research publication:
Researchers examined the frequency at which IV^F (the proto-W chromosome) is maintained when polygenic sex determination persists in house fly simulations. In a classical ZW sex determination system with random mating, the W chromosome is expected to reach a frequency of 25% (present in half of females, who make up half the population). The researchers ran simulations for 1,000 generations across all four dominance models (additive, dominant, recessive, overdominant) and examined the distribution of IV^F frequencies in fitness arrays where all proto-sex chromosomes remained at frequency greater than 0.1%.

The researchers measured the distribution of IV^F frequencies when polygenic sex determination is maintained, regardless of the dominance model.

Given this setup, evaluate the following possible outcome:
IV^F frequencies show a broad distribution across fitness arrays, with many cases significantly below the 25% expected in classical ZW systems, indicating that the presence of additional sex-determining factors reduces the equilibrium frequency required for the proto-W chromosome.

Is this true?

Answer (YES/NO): NO